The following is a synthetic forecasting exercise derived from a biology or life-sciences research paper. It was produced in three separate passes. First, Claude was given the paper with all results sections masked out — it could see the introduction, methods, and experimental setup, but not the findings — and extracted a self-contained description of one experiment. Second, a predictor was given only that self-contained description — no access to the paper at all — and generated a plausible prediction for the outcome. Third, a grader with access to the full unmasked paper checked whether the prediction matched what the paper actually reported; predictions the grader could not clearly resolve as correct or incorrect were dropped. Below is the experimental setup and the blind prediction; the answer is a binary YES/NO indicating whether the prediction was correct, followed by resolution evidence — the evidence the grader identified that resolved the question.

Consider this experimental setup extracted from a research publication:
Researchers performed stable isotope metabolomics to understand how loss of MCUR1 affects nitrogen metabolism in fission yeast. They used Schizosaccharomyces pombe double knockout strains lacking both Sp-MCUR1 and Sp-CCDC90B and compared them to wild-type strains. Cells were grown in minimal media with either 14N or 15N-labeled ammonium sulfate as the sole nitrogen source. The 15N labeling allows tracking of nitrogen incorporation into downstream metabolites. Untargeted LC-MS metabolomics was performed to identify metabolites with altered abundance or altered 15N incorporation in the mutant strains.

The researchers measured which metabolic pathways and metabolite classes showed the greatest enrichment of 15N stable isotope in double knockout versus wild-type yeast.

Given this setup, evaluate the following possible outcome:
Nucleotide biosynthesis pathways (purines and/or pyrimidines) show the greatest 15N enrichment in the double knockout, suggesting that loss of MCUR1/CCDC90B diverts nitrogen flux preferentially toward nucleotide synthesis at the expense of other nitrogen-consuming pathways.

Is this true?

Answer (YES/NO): NO